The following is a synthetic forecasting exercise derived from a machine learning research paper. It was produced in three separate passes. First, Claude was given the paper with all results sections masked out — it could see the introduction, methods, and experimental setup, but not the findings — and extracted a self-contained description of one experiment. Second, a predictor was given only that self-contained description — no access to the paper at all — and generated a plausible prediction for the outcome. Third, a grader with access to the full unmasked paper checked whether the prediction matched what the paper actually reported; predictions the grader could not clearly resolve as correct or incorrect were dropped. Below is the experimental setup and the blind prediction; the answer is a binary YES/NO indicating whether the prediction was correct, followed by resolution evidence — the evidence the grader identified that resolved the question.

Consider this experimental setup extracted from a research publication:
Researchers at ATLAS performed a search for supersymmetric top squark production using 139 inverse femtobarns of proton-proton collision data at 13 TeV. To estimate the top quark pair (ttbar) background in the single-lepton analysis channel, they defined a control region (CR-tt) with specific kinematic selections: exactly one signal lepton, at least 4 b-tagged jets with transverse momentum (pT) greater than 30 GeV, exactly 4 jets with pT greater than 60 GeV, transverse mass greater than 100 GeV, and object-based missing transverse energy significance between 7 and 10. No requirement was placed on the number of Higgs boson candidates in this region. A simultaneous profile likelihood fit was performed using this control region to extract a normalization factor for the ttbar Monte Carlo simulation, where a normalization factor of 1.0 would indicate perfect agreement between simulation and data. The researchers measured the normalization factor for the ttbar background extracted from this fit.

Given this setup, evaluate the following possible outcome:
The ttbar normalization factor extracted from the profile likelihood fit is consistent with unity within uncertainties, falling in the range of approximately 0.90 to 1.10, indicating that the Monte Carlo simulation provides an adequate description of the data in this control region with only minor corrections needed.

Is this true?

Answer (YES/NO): YES